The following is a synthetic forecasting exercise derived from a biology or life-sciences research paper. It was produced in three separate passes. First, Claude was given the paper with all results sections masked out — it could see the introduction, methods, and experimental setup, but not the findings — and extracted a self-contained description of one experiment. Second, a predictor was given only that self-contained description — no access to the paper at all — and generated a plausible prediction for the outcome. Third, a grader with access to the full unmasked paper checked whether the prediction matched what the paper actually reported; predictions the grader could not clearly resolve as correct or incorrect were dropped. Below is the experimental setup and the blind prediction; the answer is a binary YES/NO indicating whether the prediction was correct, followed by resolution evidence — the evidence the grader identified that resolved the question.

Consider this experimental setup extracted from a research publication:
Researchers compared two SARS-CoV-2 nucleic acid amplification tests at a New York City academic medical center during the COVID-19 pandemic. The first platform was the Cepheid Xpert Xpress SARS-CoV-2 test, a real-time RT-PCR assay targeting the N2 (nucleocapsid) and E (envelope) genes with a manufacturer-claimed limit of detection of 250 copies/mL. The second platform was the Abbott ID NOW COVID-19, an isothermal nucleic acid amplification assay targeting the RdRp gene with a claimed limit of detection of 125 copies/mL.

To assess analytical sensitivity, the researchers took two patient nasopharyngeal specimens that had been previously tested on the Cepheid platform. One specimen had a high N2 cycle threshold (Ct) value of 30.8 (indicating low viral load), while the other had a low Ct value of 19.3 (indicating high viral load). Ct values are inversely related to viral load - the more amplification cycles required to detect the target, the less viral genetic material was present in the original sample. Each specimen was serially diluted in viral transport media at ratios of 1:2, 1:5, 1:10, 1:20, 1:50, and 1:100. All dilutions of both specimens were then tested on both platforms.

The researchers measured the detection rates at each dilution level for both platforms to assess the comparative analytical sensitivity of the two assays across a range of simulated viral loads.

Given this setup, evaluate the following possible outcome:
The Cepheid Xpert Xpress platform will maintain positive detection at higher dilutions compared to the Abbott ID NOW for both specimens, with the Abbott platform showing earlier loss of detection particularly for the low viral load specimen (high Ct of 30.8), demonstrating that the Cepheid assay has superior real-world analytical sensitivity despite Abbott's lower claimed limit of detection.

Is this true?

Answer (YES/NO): NO